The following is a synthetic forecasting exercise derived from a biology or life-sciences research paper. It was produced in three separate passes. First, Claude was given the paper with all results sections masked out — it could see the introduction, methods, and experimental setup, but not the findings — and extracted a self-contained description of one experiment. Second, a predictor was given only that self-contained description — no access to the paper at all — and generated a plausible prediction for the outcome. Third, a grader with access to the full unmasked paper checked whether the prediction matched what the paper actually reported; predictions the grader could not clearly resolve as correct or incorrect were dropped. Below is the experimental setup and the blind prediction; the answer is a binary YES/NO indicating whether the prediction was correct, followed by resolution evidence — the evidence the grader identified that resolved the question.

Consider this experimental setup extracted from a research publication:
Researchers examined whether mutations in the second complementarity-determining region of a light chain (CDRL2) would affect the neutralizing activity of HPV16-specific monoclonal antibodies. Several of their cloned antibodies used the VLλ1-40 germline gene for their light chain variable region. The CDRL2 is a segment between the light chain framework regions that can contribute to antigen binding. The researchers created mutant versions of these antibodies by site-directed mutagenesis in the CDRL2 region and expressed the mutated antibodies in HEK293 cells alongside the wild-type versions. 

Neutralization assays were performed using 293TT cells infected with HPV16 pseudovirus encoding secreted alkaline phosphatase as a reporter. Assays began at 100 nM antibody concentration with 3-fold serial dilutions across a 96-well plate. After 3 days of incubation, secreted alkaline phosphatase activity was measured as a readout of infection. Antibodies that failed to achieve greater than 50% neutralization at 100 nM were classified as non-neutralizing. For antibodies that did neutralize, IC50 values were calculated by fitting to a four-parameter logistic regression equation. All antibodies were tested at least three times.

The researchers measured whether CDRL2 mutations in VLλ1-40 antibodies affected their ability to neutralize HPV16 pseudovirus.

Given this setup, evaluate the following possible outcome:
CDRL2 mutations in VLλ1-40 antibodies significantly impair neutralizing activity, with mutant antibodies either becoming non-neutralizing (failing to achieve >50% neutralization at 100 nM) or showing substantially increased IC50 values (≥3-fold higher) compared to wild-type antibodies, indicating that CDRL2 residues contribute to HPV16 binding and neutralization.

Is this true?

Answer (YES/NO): NO